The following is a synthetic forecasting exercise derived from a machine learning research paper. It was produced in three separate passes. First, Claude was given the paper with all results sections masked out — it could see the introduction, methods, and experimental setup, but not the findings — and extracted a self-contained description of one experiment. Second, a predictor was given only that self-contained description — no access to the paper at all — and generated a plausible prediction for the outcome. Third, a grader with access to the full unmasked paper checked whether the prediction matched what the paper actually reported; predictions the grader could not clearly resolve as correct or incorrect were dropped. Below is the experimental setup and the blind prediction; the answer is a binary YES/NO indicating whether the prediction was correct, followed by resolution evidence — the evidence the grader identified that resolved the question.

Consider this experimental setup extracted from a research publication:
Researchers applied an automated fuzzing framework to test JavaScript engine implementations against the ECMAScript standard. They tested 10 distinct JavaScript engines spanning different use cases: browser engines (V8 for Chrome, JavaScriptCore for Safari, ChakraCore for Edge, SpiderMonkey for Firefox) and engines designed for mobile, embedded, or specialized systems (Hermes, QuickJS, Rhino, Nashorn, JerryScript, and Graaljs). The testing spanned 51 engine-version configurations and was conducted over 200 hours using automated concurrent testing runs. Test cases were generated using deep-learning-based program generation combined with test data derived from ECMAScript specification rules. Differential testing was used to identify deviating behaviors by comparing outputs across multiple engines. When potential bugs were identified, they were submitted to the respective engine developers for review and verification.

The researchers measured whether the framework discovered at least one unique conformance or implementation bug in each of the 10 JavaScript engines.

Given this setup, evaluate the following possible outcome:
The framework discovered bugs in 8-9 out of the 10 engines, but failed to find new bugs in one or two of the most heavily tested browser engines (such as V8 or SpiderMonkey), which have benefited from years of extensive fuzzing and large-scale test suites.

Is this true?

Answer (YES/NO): NO